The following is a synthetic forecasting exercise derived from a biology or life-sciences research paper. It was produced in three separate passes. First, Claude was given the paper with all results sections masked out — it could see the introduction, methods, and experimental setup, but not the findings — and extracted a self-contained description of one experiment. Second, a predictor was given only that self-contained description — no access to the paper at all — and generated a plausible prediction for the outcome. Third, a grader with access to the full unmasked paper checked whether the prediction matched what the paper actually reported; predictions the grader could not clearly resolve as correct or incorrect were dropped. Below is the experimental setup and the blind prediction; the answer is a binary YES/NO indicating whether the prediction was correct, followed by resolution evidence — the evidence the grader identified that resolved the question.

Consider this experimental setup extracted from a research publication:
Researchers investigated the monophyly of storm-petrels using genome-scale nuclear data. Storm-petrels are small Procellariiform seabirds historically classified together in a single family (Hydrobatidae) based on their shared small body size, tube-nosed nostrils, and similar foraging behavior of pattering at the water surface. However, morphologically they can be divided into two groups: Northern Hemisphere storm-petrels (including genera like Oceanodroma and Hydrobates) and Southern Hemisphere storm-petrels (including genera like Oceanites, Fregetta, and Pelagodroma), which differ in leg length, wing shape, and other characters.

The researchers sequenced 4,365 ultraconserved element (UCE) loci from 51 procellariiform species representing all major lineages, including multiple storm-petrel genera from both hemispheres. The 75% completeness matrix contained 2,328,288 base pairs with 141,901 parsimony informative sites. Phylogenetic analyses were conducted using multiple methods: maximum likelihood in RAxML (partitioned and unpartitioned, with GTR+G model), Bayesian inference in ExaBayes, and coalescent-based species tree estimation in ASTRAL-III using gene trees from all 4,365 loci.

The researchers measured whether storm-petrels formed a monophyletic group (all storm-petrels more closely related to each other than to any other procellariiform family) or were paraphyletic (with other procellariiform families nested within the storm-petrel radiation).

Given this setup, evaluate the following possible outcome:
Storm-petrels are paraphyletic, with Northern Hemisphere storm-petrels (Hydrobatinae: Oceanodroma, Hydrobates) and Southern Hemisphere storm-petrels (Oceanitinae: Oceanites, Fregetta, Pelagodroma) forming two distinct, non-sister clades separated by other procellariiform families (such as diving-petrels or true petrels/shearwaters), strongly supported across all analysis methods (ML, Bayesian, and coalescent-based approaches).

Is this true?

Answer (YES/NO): YES